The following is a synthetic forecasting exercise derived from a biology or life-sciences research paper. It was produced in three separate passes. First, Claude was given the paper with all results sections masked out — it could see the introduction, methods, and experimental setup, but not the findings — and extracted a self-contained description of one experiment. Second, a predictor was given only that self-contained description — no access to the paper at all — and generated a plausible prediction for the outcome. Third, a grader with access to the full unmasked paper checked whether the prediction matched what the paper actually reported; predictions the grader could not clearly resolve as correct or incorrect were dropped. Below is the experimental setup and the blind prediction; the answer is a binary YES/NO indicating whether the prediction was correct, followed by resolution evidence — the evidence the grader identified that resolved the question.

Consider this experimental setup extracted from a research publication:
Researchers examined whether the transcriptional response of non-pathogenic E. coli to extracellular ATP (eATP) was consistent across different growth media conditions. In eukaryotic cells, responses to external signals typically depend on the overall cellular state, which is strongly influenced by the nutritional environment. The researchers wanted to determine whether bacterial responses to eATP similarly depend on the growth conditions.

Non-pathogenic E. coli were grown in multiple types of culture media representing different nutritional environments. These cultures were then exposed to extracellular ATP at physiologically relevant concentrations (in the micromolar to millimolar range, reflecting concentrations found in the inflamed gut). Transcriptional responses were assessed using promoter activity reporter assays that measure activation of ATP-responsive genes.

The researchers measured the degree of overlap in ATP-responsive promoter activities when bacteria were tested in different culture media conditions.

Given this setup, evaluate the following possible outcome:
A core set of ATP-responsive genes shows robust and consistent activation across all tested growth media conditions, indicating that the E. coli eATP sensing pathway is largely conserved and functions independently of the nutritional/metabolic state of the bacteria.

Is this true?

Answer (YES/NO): NO